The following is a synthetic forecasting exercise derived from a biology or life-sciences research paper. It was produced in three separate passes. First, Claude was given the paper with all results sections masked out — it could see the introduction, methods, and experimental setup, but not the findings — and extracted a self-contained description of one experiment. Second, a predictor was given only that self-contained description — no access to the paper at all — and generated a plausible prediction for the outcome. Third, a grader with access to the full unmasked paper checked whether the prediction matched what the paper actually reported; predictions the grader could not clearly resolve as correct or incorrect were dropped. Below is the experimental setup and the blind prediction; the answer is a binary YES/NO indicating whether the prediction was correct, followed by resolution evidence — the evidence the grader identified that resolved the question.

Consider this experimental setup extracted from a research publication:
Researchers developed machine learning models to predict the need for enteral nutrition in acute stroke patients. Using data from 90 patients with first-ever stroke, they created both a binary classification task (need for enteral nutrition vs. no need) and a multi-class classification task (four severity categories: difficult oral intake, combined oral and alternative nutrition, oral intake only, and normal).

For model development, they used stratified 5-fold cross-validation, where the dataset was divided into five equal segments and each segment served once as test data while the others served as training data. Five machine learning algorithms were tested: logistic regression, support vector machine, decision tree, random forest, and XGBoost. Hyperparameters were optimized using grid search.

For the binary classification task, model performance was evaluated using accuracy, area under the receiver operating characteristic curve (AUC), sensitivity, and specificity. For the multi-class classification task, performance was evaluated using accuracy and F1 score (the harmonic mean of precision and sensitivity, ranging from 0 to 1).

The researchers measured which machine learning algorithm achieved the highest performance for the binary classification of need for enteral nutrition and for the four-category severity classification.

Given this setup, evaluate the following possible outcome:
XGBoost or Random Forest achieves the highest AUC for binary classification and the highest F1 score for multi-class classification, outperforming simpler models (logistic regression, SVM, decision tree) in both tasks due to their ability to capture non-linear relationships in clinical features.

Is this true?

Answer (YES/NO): NO